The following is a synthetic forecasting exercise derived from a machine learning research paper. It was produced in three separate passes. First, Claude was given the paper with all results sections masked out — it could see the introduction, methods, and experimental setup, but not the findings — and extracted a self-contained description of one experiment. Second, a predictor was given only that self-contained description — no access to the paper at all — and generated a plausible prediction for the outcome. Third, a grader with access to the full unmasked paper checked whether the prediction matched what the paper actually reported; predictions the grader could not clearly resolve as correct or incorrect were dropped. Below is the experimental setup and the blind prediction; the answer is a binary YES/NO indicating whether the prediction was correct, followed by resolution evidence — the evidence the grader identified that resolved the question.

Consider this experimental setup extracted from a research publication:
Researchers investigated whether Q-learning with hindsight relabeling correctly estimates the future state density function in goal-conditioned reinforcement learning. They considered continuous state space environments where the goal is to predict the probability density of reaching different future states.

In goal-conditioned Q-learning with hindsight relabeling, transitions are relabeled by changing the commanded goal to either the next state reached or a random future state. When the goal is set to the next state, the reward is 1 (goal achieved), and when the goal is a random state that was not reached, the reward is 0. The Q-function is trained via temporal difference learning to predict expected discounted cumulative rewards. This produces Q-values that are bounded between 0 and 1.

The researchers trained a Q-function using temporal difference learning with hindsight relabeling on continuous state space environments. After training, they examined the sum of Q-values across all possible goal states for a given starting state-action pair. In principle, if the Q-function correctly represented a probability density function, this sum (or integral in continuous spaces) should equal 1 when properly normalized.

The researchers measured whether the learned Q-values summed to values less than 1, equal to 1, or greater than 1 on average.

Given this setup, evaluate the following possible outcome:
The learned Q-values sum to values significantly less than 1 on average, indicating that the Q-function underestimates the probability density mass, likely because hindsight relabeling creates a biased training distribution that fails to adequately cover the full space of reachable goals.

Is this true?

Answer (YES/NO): YES